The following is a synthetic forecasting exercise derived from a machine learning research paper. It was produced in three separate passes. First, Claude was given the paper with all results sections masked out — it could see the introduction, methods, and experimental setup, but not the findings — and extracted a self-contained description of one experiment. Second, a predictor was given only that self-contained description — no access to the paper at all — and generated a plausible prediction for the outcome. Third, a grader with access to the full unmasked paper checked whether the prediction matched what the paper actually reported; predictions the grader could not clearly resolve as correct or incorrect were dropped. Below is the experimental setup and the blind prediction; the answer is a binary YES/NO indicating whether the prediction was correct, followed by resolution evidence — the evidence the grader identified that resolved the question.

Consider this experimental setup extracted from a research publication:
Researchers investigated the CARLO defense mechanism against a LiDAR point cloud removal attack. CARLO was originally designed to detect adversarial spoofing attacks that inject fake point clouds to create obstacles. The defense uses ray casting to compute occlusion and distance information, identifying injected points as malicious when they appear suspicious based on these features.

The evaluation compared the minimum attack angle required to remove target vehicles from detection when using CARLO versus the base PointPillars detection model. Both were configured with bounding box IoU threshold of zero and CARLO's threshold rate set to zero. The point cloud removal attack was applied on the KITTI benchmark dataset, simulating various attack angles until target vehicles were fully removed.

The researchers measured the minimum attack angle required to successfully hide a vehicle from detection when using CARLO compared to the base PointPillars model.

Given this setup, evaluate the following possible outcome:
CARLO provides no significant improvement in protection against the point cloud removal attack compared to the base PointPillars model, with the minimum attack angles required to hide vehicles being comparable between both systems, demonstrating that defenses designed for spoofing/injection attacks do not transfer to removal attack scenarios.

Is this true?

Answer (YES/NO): NO